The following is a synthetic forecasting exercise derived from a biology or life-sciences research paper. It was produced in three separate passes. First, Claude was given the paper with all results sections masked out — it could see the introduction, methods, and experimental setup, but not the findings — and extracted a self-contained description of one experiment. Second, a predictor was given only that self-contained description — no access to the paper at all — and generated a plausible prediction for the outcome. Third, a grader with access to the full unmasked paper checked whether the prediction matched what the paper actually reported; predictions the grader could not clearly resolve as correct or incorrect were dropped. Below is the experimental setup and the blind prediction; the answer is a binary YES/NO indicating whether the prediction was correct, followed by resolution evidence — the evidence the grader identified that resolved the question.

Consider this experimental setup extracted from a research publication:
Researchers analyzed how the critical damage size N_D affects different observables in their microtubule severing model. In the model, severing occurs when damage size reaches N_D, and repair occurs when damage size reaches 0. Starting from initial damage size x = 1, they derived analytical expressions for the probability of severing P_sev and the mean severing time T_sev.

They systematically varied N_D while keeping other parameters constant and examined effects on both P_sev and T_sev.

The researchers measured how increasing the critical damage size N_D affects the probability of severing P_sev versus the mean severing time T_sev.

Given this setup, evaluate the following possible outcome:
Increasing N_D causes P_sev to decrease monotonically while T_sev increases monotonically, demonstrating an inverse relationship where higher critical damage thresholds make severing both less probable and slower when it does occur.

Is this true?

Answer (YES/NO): NO